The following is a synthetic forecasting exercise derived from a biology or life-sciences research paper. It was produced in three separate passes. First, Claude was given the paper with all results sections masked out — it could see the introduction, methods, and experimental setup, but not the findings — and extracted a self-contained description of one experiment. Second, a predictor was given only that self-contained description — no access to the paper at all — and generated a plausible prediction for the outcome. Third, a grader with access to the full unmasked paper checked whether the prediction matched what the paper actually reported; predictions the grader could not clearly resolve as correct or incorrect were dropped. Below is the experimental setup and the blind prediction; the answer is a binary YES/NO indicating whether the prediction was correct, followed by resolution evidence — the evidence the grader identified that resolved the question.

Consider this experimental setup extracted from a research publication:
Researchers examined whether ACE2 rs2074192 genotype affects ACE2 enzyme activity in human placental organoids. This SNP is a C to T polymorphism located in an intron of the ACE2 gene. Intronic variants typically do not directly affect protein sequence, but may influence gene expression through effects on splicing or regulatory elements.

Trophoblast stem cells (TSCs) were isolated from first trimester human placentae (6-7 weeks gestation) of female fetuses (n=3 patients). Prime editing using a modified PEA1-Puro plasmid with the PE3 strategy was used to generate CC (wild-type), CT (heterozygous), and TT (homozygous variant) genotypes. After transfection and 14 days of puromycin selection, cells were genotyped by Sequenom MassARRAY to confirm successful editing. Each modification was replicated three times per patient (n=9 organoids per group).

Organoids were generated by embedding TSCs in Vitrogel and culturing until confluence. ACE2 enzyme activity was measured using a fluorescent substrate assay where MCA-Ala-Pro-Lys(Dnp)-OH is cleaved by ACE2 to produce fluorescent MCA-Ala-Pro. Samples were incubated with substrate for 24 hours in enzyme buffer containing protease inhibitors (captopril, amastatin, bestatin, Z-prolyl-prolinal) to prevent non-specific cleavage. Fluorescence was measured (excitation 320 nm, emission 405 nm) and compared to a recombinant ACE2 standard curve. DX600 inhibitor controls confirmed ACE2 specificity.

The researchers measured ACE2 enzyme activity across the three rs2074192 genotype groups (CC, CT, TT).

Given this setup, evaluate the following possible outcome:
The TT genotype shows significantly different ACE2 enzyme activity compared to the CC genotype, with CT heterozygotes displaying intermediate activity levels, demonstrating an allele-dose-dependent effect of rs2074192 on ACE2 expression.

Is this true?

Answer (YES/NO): NO